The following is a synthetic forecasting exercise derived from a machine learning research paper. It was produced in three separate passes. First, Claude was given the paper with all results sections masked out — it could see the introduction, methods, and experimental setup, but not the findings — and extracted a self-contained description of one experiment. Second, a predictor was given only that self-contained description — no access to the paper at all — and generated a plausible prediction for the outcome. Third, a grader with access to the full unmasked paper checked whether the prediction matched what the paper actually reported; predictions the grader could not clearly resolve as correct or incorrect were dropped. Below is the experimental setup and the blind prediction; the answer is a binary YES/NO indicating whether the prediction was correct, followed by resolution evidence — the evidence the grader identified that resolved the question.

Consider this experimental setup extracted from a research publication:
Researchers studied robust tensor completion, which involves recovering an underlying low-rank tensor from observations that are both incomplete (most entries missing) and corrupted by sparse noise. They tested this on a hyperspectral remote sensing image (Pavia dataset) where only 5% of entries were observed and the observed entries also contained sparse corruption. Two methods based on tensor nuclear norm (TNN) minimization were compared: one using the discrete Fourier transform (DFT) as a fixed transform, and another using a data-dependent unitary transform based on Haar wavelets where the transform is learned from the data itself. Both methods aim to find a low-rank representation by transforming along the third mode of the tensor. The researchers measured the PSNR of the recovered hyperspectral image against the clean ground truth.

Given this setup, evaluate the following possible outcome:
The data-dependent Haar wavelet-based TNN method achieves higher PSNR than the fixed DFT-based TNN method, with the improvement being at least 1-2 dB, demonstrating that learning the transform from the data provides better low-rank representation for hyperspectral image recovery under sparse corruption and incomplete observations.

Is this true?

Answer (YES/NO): YES